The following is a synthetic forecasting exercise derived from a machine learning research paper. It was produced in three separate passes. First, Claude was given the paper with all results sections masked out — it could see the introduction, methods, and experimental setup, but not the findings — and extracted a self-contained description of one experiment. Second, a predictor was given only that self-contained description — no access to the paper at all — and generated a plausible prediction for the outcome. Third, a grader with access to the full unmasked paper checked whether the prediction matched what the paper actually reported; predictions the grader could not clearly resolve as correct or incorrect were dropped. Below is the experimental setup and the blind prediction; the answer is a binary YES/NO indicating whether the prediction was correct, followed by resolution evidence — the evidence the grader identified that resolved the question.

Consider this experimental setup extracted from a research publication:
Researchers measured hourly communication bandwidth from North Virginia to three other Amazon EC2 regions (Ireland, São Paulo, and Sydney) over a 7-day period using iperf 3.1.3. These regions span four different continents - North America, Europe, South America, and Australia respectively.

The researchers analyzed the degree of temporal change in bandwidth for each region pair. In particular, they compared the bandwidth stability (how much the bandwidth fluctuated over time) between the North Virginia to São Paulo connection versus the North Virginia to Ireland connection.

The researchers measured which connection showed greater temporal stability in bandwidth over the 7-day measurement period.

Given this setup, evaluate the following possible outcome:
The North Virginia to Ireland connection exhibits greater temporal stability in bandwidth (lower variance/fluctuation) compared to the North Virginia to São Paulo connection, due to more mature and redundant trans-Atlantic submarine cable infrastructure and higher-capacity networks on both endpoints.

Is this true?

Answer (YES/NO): NO